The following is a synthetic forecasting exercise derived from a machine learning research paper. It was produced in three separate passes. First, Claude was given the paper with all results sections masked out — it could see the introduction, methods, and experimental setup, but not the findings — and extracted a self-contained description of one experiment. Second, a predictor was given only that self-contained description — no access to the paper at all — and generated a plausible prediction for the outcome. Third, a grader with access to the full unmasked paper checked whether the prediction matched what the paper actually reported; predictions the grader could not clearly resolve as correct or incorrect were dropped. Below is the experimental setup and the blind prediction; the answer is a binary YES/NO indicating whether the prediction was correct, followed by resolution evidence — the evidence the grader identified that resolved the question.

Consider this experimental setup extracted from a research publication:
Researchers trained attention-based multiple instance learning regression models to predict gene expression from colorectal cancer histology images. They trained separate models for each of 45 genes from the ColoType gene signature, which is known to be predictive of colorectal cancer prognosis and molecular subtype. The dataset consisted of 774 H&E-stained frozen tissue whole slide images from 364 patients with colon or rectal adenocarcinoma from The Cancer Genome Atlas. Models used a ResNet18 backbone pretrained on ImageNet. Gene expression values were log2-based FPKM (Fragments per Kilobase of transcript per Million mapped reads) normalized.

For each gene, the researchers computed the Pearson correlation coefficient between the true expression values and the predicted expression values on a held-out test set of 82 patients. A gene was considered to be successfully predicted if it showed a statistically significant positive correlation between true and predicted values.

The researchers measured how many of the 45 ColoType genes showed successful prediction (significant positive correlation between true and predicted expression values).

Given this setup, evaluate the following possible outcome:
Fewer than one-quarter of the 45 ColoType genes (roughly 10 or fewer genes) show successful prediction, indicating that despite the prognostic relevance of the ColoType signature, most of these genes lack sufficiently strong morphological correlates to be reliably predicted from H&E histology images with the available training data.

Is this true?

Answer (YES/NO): NO